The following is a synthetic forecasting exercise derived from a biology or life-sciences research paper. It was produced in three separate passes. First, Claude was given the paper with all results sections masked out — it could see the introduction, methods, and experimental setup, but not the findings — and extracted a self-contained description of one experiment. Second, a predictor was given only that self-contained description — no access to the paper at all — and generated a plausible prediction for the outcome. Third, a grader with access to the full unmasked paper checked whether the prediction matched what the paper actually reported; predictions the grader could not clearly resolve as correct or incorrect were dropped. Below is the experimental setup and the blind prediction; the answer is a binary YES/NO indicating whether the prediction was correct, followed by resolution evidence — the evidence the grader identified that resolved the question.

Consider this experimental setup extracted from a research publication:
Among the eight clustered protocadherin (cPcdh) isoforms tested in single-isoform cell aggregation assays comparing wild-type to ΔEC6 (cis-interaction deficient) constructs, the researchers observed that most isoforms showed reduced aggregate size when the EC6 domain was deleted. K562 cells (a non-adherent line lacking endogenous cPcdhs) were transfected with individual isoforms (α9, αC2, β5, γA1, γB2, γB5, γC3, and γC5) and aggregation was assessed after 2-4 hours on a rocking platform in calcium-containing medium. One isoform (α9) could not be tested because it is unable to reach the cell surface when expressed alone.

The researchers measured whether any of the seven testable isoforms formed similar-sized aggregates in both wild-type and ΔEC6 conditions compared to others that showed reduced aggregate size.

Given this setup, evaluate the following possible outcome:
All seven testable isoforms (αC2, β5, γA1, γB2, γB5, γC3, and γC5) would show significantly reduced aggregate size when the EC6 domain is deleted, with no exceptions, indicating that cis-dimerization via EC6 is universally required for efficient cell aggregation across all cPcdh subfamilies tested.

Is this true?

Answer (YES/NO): NO